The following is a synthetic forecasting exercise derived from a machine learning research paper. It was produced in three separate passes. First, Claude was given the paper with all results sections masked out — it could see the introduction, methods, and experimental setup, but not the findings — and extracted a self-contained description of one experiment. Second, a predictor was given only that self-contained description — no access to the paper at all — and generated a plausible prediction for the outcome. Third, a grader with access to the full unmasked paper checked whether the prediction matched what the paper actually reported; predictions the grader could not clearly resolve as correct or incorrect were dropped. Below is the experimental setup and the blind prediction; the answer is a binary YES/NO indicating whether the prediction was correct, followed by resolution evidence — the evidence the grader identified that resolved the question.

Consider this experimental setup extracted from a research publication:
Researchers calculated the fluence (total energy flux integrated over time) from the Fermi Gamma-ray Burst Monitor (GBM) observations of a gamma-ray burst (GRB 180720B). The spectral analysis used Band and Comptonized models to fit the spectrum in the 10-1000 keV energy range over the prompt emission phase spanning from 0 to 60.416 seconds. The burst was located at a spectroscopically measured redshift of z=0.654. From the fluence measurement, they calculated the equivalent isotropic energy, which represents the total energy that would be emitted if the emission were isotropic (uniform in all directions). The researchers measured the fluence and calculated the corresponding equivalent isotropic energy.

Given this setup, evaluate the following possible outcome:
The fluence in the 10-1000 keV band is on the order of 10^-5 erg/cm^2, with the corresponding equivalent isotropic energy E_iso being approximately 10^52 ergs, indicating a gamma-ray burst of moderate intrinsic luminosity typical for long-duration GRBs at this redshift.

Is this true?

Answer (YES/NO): NO